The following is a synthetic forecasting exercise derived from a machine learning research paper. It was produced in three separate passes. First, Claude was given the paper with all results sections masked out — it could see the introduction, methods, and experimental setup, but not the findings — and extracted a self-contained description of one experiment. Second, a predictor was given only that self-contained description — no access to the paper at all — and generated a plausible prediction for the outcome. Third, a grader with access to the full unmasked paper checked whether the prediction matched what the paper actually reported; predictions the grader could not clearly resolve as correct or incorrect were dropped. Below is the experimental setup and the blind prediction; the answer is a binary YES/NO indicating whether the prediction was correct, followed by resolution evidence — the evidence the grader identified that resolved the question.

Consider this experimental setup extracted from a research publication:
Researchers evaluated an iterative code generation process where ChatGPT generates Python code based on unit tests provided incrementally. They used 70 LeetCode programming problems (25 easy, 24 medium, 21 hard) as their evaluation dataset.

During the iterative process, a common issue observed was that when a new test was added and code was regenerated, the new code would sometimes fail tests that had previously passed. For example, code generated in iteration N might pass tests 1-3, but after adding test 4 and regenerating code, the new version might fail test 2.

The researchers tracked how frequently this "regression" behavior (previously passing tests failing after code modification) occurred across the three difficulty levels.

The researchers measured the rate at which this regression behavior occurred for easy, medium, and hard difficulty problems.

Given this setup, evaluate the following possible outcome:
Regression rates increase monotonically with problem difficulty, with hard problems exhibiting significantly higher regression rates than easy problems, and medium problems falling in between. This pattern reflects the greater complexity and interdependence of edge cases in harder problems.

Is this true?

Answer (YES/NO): NO